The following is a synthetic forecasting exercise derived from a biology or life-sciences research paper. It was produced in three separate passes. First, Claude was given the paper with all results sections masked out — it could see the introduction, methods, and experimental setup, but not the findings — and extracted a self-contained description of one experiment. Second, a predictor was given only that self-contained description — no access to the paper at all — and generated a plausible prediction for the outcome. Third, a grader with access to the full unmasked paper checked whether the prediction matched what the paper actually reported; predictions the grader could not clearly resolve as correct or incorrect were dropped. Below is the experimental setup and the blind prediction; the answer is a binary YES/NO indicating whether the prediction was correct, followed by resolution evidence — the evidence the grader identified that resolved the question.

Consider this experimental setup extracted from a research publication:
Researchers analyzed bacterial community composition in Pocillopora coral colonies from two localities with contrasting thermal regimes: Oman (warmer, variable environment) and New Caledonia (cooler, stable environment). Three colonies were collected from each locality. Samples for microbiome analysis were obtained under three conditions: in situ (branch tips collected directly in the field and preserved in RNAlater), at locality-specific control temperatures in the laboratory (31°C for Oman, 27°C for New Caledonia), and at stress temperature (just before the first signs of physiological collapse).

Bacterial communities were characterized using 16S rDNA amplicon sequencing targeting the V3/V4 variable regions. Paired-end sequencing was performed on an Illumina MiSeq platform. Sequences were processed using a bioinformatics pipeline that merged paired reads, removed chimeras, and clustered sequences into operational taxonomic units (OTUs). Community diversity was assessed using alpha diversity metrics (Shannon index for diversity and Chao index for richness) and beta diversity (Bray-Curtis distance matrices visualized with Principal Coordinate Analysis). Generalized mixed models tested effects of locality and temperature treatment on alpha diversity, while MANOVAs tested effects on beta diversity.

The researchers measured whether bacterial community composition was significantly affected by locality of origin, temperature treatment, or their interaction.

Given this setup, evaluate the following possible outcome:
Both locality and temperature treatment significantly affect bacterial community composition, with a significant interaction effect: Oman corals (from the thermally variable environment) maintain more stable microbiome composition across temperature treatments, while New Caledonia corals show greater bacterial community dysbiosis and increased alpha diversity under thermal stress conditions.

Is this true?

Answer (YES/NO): NO